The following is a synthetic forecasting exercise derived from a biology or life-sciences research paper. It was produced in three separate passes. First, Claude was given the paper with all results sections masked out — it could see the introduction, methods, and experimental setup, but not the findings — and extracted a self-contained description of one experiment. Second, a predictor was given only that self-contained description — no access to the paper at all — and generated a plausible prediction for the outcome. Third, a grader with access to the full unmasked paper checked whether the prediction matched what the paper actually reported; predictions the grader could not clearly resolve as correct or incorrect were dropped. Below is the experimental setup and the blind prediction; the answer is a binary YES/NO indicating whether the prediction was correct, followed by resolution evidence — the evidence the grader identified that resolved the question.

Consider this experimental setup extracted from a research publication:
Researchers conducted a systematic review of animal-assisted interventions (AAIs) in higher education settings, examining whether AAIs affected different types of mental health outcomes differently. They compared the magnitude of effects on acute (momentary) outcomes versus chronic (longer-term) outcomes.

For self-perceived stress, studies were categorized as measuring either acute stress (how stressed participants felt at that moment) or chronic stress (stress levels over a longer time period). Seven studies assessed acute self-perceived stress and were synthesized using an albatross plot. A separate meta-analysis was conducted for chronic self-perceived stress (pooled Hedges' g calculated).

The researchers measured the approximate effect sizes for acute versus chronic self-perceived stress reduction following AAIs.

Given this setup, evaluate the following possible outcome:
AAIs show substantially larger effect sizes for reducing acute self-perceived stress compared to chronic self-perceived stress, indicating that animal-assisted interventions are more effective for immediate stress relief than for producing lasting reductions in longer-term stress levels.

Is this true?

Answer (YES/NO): YES